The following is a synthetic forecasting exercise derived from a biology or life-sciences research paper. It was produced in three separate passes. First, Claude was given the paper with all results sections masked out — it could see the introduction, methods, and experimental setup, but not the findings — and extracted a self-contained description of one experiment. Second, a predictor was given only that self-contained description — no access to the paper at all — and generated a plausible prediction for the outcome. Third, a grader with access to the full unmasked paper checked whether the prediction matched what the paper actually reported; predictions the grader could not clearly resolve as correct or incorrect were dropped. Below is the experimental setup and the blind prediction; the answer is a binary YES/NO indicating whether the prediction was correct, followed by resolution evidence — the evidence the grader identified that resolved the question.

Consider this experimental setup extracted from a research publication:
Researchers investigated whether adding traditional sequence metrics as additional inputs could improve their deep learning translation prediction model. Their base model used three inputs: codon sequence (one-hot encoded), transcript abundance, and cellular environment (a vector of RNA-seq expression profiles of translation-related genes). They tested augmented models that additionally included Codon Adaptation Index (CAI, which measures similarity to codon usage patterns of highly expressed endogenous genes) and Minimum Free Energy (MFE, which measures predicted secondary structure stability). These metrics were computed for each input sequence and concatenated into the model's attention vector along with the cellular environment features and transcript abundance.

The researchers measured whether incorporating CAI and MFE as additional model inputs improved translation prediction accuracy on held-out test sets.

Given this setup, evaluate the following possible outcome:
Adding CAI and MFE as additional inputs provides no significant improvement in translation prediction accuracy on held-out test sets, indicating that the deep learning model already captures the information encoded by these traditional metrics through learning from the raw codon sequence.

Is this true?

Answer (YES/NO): YES